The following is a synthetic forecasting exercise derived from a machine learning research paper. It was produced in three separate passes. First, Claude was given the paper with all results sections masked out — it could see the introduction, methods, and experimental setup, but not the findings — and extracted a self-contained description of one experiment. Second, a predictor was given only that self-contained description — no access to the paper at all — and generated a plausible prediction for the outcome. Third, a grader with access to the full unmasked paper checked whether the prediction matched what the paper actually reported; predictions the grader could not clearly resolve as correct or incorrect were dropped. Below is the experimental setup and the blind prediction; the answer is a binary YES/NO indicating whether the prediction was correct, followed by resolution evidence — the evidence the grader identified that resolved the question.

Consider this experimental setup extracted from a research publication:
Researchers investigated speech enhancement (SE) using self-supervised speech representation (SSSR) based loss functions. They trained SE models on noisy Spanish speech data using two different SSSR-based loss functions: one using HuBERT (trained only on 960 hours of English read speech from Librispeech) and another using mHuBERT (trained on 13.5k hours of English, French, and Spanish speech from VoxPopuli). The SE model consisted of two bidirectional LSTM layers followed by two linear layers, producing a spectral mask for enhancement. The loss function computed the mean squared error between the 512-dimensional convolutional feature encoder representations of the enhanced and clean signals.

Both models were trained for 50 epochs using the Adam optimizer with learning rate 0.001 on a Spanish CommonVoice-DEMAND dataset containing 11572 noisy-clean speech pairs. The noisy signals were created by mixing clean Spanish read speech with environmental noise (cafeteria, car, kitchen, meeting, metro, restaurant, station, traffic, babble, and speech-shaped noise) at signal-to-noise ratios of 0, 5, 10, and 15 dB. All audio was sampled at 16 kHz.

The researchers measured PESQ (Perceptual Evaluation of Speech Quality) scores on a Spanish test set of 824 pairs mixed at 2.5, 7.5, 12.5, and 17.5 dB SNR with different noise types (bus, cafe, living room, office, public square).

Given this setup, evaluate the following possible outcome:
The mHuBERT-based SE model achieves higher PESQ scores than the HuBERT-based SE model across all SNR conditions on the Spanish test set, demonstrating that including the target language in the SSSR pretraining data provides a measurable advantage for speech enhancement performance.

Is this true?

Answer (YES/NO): NO